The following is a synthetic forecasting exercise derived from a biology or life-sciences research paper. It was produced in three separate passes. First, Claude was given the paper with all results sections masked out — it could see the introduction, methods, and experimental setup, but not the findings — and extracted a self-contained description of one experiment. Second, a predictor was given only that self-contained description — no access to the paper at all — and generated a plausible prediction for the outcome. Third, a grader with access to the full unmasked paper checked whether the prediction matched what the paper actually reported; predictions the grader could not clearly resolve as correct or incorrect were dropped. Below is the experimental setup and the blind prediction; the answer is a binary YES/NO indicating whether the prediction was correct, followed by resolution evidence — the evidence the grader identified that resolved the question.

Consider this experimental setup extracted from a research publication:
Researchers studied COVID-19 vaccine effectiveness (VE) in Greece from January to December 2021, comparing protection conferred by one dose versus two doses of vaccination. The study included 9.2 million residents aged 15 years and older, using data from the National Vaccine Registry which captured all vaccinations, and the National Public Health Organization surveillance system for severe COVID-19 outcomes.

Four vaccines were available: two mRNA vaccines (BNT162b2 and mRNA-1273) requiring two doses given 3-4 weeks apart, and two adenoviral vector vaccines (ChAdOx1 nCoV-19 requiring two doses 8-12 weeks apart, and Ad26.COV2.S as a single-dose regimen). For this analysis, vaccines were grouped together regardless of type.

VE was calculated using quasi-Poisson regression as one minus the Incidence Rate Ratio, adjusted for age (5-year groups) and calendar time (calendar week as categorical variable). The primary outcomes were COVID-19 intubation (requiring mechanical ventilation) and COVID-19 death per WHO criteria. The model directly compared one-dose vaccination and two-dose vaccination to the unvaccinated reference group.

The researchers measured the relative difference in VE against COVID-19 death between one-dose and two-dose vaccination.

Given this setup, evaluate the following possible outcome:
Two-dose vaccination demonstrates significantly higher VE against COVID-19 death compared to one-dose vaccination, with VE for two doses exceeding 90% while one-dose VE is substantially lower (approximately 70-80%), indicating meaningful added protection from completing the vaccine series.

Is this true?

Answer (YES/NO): NO